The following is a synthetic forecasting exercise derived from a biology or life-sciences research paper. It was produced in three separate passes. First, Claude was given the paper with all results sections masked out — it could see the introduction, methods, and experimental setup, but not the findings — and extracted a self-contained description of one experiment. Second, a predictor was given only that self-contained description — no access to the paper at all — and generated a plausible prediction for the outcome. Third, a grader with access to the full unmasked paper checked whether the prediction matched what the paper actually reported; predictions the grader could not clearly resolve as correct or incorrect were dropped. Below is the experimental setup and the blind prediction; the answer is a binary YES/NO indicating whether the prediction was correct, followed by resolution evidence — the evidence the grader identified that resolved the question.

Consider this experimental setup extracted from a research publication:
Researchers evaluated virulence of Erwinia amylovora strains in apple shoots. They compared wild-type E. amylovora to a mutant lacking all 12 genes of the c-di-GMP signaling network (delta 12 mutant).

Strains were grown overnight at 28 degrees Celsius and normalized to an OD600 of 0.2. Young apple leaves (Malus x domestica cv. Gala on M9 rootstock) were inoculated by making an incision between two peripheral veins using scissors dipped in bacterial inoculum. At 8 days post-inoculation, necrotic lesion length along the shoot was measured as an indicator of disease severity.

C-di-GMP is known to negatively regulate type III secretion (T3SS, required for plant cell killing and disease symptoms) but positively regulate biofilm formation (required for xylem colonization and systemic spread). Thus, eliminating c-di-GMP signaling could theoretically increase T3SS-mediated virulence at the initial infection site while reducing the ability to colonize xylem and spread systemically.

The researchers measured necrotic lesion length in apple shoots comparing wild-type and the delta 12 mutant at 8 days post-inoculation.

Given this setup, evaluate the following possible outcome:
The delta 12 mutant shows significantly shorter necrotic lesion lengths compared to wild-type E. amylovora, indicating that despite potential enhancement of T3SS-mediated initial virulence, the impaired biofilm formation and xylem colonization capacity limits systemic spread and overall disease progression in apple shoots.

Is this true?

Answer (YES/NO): YES